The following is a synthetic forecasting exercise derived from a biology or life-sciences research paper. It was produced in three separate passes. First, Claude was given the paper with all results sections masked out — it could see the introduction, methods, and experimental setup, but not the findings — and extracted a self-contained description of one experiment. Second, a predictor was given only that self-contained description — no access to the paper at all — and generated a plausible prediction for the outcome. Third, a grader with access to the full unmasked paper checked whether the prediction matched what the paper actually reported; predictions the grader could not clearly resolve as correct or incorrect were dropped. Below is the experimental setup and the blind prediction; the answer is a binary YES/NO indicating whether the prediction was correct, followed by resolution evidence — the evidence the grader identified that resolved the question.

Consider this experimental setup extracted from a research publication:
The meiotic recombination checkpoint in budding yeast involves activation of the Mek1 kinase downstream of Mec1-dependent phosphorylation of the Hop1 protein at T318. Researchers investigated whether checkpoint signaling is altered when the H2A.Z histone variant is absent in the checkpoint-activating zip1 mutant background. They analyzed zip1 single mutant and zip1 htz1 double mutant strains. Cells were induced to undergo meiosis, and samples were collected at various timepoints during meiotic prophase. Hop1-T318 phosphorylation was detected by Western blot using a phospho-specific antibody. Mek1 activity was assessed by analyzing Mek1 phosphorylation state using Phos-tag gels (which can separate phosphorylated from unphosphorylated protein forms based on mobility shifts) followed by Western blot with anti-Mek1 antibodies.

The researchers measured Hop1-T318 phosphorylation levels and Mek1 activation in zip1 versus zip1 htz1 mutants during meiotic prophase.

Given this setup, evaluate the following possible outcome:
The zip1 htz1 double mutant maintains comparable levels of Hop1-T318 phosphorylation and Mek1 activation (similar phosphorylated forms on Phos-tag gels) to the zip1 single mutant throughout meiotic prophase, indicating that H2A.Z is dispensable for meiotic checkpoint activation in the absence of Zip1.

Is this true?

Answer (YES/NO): YES